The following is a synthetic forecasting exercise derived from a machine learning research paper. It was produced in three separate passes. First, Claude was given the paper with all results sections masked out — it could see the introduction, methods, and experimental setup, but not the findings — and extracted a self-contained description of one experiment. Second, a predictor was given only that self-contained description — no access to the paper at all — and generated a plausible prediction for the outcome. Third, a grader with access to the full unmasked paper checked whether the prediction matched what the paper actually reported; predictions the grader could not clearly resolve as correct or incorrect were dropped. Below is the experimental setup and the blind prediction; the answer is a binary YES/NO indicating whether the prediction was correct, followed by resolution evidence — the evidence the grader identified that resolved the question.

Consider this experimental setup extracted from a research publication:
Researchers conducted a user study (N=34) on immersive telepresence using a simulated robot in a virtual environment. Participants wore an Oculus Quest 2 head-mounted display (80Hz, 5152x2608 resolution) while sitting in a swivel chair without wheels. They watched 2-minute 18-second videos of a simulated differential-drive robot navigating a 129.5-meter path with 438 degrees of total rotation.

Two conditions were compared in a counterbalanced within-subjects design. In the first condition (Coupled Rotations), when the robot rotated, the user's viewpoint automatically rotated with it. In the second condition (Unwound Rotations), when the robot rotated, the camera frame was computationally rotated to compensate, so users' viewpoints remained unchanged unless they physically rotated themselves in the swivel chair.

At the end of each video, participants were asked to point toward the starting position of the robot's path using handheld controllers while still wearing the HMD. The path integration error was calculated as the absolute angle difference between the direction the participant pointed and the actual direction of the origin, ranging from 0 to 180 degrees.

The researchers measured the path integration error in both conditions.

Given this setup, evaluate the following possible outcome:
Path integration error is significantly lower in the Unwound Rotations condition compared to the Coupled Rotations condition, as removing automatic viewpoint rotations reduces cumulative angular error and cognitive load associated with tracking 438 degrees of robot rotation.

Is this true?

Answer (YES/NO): NO